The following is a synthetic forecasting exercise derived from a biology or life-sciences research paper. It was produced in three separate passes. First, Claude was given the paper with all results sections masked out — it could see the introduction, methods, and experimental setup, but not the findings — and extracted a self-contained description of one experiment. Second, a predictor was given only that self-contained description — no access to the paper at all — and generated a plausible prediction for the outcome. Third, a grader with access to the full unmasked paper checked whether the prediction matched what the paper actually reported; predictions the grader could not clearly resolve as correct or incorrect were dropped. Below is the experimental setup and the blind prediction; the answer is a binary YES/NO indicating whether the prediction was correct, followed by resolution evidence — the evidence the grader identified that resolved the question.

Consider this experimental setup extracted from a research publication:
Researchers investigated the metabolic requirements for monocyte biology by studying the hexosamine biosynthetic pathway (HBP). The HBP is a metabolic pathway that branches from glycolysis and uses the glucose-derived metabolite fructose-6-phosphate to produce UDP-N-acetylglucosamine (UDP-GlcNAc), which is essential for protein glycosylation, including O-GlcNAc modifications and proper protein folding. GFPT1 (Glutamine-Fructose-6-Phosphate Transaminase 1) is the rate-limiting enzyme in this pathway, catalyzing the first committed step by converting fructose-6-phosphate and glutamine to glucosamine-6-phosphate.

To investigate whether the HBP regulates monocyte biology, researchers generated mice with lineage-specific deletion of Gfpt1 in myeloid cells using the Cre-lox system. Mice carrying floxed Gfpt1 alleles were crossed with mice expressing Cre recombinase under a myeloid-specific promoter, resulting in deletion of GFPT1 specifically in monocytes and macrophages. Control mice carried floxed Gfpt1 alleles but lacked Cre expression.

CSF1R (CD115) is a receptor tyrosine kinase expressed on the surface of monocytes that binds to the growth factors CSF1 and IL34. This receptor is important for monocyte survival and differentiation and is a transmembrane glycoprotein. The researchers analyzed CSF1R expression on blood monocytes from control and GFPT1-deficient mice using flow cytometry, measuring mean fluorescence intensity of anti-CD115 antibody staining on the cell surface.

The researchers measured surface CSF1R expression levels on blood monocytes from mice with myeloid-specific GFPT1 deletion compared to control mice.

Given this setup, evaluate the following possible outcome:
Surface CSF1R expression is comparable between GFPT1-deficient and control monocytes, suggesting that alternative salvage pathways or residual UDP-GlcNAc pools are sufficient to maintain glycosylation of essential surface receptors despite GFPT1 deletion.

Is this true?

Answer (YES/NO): NO